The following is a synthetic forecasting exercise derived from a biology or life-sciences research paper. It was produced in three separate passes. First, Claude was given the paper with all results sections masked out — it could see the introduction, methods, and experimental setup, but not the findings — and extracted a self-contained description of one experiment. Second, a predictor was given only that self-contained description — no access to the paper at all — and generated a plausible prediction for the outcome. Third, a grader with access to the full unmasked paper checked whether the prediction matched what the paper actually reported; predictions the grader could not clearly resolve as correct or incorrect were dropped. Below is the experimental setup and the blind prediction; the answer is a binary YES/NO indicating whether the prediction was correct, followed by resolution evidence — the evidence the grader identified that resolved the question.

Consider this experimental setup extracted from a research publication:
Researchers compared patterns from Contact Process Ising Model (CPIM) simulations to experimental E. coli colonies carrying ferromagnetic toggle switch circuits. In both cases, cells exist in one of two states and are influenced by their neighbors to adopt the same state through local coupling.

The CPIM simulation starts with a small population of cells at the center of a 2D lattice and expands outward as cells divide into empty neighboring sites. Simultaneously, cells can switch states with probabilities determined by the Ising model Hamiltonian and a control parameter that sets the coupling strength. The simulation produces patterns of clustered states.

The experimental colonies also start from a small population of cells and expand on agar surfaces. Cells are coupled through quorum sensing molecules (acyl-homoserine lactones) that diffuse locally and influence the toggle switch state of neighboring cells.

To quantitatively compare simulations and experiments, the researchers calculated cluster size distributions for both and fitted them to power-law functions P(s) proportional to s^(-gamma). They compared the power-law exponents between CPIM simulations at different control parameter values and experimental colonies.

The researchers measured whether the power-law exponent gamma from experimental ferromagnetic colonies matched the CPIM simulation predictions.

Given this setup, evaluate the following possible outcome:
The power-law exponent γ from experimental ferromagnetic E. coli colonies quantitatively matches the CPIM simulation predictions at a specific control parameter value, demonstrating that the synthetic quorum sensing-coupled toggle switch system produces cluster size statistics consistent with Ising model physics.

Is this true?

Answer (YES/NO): YES